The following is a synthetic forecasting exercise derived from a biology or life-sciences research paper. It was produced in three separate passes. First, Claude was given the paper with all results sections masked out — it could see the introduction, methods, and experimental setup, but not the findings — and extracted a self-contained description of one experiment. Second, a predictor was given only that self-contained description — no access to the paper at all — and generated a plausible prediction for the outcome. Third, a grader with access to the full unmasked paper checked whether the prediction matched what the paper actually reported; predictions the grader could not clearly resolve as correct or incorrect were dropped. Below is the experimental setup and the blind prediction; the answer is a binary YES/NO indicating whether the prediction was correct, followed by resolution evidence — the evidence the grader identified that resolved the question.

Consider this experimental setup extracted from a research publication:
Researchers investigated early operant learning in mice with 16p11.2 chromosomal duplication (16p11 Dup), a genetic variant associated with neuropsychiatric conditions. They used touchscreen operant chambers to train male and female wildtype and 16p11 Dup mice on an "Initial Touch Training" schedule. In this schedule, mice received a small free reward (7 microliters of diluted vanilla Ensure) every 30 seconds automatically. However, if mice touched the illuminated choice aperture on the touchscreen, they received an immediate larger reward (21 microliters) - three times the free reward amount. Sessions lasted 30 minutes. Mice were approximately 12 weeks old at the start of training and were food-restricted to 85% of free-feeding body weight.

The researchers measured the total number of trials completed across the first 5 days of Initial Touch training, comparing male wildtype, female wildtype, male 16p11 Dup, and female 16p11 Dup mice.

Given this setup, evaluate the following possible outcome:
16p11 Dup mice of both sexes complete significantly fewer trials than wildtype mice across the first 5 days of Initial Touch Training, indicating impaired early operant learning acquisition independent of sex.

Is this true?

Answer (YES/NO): NO